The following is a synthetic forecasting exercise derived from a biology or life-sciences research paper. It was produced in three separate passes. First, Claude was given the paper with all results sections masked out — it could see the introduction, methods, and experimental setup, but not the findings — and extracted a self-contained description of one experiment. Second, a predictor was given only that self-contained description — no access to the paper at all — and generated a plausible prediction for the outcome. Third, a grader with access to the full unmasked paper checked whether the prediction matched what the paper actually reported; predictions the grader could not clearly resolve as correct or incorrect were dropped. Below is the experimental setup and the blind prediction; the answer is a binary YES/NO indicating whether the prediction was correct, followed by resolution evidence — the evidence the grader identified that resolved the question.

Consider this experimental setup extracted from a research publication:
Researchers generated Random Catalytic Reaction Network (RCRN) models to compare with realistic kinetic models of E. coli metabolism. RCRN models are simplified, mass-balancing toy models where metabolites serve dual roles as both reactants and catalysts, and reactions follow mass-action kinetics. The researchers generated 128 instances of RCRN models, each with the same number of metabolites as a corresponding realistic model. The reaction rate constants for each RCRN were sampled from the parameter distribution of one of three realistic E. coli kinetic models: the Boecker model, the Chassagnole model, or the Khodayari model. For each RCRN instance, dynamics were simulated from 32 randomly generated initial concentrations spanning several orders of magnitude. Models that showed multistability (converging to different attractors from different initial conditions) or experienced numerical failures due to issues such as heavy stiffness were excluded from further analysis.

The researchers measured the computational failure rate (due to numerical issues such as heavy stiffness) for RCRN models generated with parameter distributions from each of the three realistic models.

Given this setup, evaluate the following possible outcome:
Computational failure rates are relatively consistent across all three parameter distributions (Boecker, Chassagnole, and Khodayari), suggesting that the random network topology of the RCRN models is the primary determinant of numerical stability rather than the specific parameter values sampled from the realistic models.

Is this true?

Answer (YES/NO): NO